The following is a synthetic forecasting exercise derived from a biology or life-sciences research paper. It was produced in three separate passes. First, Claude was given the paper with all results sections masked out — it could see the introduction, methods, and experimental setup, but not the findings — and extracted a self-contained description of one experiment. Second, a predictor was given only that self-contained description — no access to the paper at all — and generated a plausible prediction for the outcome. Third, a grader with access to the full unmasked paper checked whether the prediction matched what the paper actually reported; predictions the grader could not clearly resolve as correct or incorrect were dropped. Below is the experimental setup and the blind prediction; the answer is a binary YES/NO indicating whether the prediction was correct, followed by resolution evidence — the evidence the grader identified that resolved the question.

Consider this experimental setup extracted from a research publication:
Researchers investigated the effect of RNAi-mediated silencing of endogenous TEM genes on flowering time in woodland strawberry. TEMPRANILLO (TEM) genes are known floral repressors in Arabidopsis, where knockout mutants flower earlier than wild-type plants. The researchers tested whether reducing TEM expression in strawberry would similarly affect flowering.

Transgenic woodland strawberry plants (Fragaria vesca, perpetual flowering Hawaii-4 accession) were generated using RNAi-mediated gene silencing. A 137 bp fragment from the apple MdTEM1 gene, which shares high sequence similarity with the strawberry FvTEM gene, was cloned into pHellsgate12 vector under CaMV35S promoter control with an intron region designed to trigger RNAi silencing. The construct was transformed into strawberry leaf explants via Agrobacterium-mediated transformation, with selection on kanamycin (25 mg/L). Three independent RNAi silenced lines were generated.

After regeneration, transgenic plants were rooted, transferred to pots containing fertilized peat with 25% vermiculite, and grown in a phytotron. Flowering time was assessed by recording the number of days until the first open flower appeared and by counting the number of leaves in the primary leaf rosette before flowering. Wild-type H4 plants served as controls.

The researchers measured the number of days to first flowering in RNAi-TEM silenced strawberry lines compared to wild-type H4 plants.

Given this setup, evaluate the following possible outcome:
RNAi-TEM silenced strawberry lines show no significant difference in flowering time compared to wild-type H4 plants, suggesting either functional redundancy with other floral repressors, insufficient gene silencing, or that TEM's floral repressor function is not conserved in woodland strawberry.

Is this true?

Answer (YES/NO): NO